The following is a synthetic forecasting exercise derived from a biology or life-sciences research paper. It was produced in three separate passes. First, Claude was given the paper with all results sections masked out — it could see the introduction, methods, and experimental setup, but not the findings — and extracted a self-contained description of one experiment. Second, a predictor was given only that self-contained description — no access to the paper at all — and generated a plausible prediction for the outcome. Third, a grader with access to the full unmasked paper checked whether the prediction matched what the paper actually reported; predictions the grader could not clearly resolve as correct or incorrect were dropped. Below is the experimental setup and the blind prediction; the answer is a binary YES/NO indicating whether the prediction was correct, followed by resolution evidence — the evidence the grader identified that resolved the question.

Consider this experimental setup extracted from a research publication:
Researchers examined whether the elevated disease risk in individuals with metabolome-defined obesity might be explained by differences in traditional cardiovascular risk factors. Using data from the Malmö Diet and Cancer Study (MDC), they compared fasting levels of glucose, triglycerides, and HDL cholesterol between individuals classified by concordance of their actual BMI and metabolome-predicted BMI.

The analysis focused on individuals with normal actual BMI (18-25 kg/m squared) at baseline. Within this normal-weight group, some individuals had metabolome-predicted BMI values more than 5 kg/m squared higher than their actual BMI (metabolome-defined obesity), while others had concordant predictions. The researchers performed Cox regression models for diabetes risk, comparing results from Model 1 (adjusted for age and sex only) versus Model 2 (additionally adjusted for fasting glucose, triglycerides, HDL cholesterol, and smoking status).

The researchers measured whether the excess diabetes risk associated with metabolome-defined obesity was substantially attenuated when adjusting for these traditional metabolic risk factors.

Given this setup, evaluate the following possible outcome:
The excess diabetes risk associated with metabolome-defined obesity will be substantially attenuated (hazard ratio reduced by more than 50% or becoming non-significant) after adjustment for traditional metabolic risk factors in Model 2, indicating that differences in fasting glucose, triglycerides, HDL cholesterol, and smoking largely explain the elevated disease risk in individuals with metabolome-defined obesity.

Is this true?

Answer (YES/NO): NO